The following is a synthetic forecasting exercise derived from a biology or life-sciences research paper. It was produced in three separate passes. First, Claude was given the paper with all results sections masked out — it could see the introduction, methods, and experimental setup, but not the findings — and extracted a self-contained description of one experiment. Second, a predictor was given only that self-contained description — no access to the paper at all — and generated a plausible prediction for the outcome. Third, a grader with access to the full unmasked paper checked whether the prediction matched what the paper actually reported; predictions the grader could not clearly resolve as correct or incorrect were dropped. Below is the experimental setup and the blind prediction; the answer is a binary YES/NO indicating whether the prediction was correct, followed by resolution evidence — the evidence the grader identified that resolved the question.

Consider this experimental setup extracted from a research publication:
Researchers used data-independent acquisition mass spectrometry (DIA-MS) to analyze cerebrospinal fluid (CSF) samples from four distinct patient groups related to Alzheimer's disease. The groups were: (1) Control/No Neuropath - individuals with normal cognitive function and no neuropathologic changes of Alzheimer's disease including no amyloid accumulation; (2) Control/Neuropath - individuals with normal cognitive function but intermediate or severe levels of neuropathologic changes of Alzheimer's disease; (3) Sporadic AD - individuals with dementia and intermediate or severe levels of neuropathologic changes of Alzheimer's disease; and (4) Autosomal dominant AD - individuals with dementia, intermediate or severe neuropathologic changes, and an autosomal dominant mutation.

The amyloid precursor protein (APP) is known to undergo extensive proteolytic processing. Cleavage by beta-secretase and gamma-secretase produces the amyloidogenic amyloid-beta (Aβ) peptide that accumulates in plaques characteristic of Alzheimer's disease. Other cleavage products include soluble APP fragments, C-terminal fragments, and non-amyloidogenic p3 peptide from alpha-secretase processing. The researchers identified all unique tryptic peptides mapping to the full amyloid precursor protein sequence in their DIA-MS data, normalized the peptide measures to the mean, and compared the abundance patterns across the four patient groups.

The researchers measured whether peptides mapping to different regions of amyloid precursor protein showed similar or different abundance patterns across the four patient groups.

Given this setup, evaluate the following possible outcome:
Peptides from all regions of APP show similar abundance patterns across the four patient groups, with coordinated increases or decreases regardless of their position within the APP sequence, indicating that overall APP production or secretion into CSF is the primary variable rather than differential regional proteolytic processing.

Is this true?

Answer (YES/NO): NO